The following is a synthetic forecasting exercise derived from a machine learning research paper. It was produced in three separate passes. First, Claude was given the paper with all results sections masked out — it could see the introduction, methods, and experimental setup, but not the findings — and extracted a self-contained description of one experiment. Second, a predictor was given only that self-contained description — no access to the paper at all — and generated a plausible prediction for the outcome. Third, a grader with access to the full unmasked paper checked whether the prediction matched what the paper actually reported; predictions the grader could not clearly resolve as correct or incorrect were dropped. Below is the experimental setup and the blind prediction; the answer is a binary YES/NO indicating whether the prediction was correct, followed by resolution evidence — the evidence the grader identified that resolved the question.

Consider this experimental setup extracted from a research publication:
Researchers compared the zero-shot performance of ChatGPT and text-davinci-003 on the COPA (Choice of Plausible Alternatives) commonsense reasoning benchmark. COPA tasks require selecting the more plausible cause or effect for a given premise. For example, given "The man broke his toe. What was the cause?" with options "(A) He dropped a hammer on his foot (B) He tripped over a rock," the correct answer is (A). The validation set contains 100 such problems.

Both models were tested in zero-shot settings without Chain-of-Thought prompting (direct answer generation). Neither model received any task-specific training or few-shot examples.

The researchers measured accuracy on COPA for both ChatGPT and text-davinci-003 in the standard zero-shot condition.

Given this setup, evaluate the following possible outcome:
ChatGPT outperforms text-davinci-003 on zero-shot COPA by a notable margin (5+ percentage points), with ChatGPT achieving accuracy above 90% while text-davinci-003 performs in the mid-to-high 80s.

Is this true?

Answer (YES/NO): NO